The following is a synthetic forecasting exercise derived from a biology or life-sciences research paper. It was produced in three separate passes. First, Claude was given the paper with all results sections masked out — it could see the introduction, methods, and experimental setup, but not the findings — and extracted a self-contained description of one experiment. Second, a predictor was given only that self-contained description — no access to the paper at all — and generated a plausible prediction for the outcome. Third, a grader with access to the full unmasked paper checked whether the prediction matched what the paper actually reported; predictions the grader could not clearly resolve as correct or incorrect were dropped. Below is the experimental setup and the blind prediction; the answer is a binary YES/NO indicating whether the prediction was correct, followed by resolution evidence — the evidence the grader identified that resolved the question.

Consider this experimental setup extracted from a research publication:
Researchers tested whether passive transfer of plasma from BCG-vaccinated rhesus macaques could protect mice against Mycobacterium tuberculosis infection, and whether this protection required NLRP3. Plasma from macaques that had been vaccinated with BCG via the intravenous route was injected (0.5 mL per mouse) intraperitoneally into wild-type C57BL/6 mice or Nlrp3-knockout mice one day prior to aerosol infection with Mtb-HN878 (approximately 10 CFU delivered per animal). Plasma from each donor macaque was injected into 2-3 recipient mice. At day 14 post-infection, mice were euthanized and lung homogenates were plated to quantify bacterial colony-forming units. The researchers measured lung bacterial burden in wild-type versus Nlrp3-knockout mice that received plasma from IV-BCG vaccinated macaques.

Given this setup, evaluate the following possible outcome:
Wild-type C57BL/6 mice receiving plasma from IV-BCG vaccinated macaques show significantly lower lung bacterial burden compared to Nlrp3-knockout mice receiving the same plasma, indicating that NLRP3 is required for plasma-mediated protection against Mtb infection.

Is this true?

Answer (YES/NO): YES